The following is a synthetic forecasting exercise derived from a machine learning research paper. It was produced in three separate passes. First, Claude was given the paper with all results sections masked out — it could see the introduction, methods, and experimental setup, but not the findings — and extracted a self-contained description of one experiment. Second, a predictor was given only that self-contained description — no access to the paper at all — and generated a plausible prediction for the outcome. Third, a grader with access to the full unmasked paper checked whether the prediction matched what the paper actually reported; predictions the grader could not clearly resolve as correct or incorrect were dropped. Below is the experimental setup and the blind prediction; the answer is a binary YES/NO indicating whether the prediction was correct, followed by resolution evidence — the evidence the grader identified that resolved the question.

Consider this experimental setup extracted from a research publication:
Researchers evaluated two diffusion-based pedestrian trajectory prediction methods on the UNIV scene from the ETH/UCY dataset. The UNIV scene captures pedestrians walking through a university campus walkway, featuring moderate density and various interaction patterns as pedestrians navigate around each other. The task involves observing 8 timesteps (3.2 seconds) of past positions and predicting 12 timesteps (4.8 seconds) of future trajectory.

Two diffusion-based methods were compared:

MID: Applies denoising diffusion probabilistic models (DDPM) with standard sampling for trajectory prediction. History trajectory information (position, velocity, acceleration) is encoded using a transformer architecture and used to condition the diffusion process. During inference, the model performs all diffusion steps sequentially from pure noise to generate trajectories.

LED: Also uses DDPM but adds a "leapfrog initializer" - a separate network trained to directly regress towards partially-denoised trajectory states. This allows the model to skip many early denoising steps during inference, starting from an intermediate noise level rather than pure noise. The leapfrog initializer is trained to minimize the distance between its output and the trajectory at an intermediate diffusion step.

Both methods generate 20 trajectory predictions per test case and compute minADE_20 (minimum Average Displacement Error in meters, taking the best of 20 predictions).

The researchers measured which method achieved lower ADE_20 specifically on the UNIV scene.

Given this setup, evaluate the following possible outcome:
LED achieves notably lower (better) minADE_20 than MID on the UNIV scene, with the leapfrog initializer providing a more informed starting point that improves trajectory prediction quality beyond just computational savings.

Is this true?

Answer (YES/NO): NO